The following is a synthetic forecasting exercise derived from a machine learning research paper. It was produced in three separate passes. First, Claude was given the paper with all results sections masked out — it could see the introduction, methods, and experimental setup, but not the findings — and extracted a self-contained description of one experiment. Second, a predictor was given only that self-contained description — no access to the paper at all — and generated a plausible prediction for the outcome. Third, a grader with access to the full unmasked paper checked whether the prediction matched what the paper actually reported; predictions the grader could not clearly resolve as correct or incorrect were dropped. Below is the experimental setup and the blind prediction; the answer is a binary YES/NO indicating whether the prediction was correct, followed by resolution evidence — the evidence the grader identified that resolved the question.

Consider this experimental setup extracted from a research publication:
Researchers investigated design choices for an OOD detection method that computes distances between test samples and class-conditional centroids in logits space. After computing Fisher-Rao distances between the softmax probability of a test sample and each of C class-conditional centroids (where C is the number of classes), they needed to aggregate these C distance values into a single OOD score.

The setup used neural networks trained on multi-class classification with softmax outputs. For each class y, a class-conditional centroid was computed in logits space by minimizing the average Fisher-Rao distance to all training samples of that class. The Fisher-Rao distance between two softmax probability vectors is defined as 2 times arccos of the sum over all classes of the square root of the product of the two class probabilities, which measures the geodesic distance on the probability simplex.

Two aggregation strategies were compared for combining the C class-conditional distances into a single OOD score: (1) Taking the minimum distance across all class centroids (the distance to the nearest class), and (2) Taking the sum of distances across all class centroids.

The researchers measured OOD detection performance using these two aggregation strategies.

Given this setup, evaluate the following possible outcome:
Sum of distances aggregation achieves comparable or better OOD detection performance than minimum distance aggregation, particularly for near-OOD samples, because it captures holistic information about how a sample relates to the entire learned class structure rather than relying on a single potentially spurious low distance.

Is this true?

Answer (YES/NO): YES